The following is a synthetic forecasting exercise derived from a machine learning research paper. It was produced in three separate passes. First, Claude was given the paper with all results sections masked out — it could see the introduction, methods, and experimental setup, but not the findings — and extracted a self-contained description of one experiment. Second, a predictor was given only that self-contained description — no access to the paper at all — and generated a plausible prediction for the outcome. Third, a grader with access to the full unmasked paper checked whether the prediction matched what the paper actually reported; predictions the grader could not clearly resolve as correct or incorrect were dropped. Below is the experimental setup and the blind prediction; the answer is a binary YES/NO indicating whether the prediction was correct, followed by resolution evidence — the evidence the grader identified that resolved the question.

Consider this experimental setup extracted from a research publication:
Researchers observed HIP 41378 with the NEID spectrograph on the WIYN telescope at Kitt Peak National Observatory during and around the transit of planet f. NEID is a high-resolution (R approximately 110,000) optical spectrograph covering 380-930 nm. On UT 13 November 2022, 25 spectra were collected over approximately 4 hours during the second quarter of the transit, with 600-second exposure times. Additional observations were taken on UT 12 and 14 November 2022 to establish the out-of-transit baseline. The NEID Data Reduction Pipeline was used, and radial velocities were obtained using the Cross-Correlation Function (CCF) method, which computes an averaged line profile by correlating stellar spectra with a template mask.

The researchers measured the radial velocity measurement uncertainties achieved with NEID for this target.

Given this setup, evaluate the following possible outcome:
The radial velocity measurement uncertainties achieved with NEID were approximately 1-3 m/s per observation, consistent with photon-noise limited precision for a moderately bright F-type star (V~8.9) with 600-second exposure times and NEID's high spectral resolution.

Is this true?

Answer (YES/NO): NO